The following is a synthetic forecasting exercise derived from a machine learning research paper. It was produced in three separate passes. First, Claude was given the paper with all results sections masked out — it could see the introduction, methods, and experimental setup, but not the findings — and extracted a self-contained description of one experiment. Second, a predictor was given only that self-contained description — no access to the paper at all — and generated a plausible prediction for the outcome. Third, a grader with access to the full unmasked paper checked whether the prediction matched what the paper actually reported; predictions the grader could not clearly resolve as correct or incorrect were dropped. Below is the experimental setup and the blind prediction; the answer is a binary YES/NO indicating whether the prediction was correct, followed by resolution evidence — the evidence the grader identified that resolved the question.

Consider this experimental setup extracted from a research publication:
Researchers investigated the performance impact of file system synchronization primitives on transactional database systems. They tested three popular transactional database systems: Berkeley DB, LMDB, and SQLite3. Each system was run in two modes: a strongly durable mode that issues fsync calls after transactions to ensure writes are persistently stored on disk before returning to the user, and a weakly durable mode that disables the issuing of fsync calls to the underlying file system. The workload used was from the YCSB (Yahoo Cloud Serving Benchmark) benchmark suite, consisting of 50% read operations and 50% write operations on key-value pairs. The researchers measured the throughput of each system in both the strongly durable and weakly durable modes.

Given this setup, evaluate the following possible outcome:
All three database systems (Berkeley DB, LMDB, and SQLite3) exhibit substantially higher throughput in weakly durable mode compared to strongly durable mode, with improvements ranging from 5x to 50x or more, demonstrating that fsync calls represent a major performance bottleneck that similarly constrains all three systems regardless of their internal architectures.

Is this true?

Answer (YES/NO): NO